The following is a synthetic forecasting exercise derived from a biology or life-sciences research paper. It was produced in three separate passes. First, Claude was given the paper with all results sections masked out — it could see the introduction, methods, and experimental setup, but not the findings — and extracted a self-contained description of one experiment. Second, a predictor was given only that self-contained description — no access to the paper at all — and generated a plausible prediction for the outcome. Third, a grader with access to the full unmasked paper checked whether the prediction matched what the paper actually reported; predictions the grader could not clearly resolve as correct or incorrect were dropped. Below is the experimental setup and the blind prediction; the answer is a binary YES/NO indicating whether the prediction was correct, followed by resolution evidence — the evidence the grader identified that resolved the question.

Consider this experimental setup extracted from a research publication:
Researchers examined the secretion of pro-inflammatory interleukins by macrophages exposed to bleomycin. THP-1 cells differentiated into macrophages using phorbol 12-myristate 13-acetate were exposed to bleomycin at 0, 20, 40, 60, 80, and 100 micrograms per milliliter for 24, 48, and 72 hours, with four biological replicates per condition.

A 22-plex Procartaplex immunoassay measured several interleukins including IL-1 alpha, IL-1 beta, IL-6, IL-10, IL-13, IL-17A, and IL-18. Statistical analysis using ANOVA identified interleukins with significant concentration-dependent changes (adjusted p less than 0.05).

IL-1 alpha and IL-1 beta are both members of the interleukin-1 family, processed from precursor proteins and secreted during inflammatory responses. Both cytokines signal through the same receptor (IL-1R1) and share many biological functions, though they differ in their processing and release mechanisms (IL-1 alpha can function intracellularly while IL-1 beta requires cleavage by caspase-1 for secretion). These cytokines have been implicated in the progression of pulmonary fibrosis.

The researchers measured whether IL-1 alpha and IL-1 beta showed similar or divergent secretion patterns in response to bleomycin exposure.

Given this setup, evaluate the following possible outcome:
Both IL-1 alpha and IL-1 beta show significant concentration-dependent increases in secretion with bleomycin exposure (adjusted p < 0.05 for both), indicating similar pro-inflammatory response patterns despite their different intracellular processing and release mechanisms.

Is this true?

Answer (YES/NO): YES